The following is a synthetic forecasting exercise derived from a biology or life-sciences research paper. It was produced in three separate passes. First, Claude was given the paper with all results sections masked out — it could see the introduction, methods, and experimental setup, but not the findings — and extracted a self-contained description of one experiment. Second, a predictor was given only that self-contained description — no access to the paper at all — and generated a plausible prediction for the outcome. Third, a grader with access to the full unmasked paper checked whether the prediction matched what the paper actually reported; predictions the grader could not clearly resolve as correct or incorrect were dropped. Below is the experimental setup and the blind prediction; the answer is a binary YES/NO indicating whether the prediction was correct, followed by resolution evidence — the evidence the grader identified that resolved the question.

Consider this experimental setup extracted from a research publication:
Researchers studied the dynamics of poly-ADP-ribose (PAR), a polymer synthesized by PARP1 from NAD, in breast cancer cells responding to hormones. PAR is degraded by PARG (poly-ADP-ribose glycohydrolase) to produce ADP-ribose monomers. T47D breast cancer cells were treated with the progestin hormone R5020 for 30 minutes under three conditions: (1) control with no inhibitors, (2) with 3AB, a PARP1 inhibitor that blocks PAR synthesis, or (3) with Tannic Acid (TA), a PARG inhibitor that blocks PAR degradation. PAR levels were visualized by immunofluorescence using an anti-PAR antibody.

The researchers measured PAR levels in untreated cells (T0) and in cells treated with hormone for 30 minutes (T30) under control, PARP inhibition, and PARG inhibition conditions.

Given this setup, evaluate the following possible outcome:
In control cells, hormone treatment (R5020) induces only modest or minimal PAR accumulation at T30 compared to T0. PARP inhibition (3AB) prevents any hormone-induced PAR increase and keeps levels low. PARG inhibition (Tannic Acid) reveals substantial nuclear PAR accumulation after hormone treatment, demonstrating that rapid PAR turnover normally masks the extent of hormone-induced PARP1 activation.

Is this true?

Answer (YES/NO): NO